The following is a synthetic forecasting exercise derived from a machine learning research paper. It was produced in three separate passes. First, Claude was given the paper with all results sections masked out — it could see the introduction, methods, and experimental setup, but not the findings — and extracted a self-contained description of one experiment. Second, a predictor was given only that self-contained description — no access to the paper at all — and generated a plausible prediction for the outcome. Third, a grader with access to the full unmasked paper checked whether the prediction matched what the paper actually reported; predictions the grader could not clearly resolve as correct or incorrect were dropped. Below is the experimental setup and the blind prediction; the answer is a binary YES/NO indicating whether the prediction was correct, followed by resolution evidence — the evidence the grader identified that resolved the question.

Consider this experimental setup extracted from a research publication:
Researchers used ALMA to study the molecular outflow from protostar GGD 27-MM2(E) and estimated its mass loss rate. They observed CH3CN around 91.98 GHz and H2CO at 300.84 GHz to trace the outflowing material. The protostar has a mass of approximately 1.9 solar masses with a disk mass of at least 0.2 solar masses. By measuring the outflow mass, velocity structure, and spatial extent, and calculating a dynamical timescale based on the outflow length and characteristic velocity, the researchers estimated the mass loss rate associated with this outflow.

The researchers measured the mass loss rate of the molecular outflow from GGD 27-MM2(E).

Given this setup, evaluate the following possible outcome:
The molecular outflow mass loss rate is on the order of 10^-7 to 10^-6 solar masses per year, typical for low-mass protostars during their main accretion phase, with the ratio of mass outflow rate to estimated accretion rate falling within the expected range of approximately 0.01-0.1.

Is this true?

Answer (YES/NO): NO